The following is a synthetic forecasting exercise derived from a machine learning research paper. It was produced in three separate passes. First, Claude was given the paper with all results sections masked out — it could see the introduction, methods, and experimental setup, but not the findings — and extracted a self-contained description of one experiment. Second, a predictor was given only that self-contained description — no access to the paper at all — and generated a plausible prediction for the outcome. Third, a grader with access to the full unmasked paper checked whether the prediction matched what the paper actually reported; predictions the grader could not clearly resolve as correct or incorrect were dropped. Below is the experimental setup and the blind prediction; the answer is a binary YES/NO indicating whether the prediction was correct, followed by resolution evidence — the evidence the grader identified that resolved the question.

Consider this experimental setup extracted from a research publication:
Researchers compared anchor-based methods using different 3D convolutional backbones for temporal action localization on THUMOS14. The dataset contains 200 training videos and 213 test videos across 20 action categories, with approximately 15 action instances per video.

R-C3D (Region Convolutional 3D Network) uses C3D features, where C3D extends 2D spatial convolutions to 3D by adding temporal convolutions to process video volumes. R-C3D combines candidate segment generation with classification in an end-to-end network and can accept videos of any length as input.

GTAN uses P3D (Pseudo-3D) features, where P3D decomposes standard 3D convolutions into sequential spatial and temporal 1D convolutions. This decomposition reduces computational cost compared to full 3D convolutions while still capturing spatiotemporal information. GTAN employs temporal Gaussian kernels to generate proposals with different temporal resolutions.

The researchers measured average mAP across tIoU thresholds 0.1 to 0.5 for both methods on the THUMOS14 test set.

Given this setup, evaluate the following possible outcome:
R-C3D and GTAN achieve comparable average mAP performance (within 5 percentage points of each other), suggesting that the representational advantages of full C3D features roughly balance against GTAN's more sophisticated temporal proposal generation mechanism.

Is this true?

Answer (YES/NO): NO